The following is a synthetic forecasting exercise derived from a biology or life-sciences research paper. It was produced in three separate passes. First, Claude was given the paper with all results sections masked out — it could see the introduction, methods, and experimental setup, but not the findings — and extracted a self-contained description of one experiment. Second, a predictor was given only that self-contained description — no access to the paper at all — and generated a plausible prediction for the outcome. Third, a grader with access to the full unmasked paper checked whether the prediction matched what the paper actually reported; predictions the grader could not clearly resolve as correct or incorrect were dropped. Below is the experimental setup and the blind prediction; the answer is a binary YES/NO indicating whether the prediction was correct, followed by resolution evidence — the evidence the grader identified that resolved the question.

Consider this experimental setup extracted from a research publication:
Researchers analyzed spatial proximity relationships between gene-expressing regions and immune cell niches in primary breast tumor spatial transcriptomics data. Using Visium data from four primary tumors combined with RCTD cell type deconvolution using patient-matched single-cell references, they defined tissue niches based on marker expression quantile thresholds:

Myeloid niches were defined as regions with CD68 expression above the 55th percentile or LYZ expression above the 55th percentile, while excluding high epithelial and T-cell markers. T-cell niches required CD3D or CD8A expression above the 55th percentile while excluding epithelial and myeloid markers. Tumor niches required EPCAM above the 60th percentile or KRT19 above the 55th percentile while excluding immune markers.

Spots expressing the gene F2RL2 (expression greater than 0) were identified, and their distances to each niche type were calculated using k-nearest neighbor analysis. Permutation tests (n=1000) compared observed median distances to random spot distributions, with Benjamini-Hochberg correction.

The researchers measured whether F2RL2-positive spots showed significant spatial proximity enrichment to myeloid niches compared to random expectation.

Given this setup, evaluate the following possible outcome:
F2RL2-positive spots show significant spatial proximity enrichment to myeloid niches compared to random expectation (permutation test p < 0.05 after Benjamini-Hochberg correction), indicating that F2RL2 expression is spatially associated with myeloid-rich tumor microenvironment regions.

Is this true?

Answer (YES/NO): YES